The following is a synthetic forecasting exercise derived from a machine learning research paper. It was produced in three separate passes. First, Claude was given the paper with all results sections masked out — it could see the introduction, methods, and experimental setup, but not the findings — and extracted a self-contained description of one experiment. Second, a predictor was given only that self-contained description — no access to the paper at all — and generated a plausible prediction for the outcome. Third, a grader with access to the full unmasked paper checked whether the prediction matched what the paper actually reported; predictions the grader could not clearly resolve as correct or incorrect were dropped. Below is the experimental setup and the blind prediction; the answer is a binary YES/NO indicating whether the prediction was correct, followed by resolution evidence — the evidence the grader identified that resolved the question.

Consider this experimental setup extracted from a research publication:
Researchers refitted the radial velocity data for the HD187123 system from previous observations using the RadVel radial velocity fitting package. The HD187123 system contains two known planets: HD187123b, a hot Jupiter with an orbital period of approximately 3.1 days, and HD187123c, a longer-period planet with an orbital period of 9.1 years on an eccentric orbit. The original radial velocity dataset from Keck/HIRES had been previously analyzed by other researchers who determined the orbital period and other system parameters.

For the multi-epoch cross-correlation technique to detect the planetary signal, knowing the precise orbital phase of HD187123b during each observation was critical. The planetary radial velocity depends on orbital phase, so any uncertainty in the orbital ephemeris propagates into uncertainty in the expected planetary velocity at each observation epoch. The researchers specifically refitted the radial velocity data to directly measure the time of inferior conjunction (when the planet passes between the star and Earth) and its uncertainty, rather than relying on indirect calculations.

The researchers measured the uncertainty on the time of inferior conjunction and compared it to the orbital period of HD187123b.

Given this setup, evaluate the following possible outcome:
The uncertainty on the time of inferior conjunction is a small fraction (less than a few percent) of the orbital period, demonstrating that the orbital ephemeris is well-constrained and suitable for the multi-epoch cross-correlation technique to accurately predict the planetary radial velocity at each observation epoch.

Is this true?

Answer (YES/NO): YES